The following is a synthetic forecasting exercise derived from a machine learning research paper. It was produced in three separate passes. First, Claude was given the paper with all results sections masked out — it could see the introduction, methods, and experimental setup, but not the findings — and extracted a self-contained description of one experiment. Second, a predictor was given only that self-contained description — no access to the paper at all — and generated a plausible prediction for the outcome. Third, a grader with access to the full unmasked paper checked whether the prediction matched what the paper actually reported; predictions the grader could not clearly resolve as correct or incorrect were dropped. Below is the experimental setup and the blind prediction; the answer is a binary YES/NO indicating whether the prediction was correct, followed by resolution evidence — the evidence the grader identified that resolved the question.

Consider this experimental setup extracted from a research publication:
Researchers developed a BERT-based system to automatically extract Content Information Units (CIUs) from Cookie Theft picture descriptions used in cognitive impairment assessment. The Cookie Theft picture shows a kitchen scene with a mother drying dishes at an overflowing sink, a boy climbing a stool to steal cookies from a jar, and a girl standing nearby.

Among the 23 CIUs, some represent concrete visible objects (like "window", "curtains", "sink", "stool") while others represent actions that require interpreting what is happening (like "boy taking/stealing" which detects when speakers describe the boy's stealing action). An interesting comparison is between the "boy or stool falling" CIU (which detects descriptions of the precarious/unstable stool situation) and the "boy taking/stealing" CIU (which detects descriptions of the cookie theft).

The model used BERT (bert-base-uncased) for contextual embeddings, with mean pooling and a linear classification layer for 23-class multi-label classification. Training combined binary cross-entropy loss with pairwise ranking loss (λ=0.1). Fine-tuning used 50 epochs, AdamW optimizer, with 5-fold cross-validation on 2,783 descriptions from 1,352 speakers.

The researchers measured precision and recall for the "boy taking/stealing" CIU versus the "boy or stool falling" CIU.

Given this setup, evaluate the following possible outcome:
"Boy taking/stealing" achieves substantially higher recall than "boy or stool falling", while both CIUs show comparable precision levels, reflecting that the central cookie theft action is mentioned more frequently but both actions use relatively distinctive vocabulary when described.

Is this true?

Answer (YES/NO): NO